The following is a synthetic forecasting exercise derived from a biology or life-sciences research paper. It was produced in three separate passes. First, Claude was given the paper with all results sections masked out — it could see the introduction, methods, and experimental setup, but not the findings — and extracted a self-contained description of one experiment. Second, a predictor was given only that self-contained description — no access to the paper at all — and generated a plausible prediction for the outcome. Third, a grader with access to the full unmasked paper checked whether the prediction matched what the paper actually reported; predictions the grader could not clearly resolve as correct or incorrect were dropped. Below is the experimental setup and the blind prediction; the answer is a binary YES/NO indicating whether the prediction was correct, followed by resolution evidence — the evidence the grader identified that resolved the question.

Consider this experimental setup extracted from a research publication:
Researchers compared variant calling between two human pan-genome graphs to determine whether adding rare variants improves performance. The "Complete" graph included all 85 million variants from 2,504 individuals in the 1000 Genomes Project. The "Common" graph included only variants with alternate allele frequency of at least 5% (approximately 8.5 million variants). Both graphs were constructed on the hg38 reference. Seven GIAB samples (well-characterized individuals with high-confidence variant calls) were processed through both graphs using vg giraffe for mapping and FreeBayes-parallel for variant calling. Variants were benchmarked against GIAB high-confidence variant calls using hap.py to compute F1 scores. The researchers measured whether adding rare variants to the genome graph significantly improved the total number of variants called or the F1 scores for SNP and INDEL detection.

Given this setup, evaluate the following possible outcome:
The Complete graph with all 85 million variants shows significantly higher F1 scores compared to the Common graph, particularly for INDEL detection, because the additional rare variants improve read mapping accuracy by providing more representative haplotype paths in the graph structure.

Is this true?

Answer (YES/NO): NO